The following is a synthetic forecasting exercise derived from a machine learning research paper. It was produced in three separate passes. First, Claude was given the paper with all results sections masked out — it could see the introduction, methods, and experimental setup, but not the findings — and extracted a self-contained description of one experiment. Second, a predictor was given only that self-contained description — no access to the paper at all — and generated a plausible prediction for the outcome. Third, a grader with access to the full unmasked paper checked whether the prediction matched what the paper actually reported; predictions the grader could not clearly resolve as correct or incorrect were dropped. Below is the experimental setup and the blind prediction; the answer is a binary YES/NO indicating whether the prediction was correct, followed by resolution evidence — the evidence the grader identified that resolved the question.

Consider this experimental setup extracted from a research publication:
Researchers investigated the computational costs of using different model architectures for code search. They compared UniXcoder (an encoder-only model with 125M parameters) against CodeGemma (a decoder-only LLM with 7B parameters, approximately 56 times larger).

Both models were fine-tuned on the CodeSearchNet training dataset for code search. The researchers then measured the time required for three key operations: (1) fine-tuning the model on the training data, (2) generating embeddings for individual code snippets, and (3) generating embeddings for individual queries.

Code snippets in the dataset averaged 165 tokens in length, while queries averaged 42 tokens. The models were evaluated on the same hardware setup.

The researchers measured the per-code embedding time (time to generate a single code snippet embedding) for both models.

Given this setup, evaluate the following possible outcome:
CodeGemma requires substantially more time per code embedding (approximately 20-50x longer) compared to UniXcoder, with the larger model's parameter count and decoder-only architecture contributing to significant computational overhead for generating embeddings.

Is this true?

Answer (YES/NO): NO